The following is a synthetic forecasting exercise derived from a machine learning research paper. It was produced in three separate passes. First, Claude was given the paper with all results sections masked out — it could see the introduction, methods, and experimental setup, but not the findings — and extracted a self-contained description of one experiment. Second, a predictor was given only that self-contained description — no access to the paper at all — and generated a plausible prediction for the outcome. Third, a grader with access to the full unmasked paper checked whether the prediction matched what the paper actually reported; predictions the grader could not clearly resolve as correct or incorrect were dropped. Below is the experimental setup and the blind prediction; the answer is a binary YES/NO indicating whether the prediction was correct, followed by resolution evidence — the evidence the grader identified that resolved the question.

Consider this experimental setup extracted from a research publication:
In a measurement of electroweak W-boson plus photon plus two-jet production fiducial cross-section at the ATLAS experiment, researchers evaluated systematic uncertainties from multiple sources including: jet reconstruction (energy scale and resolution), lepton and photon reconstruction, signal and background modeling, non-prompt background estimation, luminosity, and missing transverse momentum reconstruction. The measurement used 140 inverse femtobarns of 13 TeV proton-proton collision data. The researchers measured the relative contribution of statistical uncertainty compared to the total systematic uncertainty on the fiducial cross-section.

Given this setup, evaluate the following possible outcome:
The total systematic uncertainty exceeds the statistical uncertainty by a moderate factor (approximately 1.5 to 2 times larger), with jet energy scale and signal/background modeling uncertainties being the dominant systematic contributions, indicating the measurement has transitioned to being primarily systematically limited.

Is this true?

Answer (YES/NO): NO